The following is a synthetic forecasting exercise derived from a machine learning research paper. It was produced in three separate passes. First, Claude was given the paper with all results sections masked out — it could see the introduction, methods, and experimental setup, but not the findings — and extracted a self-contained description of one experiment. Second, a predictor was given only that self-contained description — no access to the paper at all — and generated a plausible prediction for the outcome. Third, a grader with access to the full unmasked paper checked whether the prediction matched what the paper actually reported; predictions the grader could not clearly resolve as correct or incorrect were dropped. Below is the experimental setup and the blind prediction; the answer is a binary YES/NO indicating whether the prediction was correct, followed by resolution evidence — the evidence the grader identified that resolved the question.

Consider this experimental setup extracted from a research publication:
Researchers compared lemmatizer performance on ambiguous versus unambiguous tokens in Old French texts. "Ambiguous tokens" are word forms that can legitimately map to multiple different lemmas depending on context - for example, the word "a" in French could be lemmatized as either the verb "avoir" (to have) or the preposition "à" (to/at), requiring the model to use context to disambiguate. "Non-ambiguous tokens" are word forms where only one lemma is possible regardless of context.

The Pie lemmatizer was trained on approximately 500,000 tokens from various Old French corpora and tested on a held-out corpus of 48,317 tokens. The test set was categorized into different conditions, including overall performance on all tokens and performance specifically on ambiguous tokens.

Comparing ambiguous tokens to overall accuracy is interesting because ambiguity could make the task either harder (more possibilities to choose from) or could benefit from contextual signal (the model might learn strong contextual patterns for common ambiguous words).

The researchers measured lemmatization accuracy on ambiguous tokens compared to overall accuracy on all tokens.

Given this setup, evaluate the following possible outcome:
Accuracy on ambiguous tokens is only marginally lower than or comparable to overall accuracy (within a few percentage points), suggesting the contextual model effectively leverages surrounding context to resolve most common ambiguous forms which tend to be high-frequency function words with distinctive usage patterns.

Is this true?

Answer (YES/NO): YES